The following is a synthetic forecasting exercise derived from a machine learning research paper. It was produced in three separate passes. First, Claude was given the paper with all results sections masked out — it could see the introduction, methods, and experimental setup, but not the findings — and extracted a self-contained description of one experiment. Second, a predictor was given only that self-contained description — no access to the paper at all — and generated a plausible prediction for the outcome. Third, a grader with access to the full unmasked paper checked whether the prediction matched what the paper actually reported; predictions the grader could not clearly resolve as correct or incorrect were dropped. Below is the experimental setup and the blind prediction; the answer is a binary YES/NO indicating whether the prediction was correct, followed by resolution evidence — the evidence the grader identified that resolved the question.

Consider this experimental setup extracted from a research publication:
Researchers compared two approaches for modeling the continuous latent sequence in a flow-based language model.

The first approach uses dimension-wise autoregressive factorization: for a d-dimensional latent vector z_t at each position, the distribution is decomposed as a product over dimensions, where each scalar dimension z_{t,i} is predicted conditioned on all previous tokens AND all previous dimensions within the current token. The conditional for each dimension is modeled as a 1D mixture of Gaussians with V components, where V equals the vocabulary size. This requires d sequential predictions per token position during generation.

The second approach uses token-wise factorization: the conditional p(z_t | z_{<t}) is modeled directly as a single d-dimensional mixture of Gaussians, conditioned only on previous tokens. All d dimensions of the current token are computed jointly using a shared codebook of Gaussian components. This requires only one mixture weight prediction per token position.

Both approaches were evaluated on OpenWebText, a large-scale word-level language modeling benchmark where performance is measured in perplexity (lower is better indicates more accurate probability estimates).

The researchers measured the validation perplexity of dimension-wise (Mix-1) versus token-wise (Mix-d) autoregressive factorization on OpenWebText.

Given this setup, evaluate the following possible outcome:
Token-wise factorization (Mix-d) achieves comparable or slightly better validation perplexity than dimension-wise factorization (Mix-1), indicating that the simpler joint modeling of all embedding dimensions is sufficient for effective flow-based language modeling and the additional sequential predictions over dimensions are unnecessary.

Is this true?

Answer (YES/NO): NO